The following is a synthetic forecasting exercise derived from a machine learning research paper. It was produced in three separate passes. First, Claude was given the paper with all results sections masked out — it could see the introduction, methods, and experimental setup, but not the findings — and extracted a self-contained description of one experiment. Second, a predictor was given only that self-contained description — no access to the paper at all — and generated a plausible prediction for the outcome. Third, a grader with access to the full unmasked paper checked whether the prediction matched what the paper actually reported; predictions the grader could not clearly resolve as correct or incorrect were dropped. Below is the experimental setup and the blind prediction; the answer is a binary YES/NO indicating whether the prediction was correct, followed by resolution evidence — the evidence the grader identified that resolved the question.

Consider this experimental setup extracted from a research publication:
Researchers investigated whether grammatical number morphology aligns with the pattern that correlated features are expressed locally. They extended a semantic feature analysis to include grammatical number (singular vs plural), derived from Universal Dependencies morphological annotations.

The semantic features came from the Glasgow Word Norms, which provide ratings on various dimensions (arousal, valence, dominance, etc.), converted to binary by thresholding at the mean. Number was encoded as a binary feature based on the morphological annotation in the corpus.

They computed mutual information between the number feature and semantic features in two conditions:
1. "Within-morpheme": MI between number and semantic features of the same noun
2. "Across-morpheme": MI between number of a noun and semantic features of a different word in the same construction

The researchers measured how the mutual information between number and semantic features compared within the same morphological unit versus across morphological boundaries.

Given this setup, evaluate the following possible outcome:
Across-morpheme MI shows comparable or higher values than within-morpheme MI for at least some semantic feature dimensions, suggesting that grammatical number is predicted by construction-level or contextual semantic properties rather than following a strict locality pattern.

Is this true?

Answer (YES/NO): NO